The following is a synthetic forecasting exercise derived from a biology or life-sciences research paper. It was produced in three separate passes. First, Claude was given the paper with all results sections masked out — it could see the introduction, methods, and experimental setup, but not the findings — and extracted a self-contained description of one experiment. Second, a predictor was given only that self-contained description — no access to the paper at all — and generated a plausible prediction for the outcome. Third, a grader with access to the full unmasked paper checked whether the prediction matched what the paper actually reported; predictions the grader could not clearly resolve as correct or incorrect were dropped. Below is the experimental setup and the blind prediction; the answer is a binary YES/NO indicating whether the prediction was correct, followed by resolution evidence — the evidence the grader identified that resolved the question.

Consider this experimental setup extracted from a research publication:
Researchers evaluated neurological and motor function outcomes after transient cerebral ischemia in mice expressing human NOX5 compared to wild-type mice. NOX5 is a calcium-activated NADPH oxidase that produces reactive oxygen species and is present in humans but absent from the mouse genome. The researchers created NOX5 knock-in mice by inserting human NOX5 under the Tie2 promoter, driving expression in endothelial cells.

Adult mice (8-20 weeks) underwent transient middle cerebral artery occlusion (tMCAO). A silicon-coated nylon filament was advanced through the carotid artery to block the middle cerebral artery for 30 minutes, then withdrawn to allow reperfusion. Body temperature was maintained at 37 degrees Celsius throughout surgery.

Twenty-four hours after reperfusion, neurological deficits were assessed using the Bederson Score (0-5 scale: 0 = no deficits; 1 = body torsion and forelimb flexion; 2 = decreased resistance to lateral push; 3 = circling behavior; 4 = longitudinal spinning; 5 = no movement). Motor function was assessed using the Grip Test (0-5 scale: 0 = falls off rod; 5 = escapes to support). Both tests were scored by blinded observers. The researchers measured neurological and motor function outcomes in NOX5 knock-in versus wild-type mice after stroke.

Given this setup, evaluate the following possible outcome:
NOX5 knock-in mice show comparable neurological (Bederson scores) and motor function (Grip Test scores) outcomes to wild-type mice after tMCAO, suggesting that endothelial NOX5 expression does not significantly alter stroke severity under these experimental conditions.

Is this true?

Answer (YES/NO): NO